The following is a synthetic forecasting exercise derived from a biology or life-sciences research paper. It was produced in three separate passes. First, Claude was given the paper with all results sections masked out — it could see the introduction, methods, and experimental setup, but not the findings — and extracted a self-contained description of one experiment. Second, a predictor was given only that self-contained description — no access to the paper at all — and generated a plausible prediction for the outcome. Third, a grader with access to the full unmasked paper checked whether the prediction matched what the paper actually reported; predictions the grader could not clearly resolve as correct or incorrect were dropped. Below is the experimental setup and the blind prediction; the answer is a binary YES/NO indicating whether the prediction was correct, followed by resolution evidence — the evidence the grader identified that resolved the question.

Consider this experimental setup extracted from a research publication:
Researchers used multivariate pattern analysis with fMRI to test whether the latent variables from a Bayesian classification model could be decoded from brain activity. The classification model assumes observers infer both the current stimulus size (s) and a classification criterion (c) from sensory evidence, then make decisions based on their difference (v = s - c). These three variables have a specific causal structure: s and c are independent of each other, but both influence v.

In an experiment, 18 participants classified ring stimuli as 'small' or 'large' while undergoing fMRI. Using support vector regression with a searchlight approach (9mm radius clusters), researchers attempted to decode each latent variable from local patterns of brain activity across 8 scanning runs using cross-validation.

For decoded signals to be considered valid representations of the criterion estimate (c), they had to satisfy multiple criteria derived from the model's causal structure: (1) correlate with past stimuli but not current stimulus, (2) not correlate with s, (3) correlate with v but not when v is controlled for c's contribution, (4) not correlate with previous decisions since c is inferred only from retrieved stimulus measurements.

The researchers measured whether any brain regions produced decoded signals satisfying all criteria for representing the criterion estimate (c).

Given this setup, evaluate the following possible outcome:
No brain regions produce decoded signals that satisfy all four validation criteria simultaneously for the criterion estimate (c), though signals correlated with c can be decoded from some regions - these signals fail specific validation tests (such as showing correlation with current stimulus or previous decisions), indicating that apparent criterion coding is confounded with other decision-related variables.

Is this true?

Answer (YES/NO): NO